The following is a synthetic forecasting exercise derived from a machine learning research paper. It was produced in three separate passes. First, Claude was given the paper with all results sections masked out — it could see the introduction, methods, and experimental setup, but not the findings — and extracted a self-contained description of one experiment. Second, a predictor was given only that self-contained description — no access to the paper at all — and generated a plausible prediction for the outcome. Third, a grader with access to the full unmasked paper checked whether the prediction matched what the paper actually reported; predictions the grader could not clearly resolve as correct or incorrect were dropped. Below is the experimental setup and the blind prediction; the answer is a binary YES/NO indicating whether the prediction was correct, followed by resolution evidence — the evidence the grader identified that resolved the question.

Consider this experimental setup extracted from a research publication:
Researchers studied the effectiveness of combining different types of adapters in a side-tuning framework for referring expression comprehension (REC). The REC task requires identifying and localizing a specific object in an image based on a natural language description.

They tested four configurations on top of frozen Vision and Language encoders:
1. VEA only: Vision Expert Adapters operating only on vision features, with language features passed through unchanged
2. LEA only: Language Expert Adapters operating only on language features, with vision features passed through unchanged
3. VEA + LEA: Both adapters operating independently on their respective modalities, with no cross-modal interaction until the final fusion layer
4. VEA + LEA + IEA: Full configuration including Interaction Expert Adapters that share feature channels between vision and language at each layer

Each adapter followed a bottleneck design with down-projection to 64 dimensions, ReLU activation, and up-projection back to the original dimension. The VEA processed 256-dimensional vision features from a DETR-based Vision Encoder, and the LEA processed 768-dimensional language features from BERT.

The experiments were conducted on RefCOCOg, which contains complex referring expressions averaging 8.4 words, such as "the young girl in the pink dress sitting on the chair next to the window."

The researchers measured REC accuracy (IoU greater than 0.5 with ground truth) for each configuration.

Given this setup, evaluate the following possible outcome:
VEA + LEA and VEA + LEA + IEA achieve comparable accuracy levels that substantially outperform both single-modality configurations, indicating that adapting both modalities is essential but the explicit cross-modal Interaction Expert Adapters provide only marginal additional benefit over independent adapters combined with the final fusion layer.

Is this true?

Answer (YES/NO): NO